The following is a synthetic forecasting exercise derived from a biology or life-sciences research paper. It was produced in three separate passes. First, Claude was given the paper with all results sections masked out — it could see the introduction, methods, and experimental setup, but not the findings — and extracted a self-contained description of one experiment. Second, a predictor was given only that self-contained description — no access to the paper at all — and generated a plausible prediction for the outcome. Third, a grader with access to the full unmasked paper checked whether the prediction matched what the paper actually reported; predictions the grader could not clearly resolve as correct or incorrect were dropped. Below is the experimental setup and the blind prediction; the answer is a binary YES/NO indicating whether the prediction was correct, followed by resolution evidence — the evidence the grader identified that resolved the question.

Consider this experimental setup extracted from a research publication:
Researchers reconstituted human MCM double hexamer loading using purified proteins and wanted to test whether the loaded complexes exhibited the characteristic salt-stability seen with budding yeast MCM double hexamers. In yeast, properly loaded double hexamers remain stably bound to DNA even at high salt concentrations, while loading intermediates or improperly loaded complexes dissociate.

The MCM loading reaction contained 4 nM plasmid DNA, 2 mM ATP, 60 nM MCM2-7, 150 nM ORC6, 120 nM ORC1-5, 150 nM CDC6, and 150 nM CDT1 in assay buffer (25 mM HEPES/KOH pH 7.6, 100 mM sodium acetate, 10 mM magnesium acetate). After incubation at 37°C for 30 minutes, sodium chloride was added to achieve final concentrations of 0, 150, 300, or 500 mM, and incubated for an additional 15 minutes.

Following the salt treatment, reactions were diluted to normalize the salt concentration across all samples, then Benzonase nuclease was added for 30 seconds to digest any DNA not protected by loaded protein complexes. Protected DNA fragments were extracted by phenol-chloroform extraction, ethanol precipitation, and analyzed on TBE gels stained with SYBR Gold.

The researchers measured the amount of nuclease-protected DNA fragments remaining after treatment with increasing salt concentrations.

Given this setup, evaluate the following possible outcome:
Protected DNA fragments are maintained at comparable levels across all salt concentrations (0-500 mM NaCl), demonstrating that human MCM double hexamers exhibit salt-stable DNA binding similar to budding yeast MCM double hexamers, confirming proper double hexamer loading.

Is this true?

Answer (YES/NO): NO